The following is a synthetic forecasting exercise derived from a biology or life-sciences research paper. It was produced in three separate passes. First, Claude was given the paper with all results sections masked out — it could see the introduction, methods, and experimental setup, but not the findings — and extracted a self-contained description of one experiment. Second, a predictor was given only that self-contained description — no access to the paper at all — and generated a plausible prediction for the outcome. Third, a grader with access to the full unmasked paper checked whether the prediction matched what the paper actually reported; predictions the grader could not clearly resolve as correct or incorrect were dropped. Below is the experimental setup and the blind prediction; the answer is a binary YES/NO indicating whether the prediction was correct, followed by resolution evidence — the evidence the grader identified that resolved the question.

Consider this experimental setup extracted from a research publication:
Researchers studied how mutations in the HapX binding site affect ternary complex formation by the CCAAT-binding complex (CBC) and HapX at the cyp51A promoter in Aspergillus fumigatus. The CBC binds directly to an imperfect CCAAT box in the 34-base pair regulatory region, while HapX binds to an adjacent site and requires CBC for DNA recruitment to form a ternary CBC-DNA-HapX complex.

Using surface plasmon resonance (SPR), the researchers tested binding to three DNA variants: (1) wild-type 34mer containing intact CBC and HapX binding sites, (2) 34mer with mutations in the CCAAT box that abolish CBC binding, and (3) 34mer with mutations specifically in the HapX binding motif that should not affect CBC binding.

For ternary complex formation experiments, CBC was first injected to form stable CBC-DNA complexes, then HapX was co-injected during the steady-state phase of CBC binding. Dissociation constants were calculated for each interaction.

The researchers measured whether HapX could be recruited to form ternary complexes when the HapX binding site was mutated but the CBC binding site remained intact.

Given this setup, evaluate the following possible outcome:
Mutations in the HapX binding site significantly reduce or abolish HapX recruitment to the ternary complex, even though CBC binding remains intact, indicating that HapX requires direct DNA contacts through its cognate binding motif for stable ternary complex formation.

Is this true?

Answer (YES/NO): YES